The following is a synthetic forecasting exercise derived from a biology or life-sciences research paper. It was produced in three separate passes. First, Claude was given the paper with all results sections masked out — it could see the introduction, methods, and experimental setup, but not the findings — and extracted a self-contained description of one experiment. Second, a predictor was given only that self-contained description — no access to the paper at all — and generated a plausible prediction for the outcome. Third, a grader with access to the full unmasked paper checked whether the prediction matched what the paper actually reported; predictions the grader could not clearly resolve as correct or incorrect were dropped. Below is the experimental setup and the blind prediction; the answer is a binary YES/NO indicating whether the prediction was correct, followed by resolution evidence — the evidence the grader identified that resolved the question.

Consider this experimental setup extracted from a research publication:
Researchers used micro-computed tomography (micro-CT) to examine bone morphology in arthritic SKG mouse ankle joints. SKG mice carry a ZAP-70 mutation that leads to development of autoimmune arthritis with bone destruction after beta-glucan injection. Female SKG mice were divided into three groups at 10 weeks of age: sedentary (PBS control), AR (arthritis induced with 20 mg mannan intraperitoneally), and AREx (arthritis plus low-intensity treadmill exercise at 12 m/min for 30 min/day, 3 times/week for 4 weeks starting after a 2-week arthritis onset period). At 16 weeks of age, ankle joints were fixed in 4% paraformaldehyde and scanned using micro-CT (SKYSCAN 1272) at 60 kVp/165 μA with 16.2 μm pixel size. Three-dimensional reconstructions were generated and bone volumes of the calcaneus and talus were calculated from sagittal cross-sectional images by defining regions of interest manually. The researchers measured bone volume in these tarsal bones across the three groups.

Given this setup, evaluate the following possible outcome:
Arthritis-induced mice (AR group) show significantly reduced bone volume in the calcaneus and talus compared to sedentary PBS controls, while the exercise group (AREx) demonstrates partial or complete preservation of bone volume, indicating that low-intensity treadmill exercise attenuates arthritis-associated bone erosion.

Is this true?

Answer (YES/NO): YES